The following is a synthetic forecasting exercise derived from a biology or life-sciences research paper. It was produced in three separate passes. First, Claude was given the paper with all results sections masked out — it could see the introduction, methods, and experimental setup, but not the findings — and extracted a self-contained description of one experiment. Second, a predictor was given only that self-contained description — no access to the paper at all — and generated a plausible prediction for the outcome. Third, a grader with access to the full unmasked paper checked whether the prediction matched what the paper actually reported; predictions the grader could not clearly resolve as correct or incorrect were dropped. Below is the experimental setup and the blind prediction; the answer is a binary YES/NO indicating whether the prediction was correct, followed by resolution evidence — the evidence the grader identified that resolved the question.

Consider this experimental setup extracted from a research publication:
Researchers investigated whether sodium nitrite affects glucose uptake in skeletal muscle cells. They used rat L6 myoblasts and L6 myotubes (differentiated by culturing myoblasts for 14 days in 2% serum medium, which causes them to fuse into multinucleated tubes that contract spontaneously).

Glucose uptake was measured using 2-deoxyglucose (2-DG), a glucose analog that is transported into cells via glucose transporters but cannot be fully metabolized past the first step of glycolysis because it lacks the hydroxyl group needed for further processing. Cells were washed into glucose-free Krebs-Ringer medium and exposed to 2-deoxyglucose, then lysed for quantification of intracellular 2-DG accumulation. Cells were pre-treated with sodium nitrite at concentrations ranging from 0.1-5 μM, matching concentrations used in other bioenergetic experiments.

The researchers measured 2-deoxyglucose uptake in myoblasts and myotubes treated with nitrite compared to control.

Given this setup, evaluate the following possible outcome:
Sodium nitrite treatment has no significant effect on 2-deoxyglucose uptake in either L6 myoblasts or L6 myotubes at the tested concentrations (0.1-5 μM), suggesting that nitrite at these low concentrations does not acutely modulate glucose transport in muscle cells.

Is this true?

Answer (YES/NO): YES